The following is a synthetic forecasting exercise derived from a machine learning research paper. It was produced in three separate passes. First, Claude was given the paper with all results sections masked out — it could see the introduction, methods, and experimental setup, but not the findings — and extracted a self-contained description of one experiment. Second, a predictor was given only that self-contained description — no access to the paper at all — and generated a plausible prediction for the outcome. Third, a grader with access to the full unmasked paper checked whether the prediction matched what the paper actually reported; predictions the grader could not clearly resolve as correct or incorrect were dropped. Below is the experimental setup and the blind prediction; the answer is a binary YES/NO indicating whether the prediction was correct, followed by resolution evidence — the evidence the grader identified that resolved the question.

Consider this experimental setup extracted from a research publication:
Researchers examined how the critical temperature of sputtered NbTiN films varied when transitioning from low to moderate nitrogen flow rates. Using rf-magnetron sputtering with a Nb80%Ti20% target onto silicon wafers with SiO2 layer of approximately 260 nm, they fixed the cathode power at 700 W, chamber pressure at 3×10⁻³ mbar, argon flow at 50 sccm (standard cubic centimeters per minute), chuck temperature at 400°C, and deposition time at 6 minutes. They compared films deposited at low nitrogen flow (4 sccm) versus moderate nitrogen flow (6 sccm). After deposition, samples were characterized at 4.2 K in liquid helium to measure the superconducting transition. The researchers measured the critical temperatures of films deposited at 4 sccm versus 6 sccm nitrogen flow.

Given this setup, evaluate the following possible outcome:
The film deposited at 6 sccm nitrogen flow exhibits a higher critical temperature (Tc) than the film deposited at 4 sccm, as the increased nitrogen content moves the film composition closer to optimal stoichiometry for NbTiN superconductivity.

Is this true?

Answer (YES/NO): YES